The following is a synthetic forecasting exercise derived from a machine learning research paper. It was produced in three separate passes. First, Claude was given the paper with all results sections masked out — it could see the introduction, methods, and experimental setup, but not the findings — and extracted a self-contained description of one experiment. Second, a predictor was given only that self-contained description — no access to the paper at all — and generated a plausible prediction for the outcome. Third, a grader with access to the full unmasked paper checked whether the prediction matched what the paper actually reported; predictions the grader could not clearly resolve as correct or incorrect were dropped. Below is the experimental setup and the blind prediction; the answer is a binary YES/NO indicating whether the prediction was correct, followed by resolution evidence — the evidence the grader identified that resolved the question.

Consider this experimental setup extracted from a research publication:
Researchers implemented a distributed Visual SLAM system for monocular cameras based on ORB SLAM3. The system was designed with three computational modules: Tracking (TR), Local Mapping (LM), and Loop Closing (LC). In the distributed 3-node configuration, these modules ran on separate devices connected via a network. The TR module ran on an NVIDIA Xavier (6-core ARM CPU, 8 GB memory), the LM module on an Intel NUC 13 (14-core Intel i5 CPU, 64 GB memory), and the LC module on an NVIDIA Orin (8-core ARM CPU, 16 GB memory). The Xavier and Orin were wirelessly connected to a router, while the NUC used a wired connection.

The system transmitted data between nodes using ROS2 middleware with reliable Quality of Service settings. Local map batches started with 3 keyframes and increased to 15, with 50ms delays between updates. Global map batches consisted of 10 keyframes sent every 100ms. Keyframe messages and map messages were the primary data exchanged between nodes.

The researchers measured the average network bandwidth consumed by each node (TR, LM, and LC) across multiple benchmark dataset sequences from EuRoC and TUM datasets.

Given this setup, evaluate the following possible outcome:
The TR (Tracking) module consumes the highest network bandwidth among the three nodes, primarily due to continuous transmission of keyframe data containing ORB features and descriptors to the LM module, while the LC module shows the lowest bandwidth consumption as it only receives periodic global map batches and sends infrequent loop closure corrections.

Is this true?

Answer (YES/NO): NO